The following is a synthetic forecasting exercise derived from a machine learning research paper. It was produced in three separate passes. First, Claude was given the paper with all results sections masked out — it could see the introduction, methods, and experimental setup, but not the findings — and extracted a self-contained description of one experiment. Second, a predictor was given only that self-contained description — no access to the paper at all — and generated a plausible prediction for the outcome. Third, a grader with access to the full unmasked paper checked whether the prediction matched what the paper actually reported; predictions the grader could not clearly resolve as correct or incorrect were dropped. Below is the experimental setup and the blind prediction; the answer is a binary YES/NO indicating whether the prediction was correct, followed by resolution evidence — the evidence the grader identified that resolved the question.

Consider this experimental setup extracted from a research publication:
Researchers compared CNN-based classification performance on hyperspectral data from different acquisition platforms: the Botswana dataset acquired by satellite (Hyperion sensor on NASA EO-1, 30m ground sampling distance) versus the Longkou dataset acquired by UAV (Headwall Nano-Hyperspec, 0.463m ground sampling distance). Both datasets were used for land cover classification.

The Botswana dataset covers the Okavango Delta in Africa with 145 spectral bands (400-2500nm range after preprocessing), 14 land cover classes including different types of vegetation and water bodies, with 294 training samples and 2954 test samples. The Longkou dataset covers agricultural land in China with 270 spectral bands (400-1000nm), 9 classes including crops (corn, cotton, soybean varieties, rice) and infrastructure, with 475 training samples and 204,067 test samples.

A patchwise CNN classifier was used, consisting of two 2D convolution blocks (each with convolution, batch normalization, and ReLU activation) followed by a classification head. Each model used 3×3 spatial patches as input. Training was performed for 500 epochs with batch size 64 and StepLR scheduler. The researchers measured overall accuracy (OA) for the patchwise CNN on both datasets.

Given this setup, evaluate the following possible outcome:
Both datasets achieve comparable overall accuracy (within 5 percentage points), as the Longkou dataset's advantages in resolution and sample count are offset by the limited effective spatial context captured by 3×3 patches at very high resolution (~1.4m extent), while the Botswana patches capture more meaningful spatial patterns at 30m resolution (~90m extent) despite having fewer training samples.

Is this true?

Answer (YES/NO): NO